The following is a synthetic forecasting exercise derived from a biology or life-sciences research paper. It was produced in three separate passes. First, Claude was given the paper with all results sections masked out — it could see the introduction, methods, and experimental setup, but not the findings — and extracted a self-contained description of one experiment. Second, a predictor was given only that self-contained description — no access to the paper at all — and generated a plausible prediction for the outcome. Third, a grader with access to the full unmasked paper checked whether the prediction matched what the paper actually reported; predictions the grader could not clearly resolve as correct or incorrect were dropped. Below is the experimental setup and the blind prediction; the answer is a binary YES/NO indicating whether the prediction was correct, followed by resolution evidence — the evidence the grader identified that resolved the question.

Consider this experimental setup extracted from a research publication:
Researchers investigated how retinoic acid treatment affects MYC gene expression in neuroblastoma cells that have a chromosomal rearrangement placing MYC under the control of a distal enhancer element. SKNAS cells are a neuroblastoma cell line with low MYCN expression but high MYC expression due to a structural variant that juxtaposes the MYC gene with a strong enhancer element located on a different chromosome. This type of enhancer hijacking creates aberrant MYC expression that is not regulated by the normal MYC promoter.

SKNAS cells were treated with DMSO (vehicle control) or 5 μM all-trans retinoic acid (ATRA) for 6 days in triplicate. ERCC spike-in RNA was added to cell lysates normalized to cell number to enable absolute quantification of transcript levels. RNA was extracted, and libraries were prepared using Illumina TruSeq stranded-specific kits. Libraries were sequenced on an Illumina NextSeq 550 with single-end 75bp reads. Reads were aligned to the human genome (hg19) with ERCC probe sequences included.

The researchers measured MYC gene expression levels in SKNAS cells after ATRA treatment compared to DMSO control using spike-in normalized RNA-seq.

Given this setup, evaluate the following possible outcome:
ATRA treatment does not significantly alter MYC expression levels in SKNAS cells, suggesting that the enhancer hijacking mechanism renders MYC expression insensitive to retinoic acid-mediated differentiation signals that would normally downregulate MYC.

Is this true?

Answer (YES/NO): YES